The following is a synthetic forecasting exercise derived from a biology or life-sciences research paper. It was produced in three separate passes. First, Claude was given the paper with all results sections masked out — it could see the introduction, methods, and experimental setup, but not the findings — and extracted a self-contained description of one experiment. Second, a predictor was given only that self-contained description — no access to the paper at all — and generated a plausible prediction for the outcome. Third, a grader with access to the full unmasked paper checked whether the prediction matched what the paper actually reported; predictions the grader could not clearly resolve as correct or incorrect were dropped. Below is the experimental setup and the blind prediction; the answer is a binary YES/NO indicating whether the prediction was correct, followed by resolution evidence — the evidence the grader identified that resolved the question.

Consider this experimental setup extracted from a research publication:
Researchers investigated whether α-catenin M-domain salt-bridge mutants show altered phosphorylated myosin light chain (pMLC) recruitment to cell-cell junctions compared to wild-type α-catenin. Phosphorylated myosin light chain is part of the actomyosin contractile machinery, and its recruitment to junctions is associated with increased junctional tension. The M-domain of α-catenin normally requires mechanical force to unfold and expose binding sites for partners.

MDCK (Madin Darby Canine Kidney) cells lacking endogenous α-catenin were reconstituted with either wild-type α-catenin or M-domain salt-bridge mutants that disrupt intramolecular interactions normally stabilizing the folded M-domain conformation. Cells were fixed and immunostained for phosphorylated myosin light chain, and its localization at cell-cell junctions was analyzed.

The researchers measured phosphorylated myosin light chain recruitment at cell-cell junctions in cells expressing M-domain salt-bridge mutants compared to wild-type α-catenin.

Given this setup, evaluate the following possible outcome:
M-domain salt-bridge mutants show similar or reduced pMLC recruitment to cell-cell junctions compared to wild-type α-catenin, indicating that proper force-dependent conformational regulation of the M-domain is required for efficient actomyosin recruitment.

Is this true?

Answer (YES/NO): NO